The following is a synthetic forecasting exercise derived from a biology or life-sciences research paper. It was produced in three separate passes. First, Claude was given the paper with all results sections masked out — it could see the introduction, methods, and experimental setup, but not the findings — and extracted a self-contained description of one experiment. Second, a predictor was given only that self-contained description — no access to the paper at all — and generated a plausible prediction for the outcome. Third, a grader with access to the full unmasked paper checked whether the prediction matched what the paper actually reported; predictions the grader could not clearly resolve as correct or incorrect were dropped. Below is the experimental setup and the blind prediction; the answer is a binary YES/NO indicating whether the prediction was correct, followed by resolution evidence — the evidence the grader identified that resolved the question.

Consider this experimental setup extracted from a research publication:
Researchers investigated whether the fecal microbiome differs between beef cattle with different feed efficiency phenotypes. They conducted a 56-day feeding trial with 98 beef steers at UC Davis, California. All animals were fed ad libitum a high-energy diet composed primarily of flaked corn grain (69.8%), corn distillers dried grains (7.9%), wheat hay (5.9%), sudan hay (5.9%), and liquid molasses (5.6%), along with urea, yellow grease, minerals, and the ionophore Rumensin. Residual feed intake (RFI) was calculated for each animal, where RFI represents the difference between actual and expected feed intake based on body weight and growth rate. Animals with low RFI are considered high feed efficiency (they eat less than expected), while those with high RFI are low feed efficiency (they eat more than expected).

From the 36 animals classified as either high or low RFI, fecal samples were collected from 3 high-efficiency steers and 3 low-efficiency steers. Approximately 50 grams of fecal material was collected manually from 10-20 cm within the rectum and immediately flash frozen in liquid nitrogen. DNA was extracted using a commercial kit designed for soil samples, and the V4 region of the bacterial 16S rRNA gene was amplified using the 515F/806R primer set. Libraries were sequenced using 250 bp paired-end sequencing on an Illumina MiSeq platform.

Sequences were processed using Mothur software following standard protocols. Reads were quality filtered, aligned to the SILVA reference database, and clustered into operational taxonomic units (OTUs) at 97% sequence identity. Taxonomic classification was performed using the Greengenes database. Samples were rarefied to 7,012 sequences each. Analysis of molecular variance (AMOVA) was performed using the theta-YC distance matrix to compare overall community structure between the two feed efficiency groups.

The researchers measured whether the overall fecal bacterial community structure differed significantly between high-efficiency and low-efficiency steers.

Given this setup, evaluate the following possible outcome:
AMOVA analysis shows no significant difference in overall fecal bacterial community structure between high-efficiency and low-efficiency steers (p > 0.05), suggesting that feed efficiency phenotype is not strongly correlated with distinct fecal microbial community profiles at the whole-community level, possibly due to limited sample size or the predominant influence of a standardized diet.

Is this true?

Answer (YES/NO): YES